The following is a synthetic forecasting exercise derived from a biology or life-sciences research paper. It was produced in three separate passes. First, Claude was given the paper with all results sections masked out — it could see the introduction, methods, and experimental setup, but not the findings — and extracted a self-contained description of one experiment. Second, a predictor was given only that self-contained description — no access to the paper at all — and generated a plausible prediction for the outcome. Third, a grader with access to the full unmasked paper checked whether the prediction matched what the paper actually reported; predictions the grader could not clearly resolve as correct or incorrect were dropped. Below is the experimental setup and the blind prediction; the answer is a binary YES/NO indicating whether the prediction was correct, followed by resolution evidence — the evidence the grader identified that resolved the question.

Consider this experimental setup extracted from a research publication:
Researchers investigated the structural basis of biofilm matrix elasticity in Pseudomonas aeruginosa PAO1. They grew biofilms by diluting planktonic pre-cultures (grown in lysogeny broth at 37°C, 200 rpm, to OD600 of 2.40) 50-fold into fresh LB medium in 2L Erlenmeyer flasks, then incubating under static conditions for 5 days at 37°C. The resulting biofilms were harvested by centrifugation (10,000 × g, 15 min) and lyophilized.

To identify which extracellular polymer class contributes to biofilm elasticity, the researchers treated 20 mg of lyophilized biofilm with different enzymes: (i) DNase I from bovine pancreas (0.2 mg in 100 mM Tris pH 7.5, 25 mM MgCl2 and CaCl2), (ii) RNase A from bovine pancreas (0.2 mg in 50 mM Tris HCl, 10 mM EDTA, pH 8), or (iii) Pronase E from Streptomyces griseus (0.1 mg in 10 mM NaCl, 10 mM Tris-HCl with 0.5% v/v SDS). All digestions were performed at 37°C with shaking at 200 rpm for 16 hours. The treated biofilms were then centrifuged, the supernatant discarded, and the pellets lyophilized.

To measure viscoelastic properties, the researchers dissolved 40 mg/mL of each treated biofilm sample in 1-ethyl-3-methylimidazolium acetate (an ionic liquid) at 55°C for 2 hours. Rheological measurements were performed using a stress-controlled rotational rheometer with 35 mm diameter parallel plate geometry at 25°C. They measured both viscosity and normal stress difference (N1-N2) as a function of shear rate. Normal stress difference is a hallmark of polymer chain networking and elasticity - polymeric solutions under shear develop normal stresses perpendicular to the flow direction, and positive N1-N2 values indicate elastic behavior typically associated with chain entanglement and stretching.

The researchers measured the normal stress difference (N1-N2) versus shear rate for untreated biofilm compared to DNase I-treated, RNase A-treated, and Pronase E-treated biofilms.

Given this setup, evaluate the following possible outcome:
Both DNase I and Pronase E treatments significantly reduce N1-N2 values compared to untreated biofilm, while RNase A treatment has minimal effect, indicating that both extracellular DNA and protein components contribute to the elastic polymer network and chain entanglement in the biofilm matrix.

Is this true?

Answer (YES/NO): NO